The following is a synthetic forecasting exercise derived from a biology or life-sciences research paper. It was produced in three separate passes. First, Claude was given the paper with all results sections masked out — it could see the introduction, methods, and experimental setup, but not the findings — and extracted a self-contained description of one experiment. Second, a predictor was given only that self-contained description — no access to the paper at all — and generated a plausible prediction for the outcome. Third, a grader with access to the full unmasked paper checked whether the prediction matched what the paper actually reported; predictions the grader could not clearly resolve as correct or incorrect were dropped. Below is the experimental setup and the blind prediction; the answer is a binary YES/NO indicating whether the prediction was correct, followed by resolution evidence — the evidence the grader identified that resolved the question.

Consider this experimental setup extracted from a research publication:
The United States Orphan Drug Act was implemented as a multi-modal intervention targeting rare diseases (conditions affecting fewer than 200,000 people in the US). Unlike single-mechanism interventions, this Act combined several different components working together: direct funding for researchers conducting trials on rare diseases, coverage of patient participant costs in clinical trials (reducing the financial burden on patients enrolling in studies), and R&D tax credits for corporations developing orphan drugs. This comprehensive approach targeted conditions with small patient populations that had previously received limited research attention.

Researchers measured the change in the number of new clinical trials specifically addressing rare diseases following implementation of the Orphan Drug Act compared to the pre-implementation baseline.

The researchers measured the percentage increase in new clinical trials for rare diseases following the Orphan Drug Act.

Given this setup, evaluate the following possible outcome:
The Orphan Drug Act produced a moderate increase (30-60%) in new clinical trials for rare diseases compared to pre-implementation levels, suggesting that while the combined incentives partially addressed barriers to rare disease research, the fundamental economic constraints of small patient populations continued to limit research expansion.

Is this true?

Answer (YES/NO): NO